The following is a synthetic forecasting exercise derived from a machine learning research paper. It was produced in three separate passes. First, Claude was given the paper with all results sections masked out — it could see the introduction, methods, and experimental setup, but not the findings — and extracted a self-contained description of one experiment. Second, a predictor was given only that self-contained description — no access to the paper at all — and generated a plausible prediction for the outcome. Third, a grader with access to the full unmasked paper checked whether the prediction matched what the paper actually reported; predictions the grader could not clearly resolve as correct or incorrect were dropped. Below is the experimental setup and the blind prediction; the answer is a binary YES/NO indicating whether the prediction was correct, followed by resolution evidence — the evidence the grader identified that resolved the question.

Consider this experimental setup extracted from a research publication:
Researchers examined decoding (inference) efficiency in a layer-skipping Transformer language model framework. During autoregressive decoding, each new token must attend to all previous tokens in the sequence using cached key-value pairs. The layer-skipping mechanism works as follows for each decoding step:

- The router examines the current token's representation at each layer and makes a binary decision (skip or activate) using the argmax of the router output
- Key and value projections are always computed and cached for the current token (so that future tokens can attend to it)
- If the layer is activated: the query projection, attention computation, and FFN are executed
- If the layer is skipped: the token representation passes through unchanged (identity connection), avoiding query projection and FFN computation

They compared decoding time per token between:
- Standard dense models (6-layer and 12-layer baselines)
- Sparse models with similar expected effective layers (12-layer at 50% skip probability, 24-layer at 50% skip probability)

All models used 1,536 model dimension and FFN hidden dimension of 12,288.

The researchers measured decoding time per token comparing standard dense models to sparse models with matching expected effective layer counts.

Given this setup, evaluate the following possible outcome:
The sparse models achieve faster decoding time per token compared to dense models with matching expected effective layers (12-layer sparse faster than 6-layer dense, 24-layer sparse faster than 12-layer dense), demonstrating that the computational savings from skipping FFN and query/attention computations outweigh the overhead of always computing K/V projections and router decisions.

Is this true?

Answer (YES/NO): NO